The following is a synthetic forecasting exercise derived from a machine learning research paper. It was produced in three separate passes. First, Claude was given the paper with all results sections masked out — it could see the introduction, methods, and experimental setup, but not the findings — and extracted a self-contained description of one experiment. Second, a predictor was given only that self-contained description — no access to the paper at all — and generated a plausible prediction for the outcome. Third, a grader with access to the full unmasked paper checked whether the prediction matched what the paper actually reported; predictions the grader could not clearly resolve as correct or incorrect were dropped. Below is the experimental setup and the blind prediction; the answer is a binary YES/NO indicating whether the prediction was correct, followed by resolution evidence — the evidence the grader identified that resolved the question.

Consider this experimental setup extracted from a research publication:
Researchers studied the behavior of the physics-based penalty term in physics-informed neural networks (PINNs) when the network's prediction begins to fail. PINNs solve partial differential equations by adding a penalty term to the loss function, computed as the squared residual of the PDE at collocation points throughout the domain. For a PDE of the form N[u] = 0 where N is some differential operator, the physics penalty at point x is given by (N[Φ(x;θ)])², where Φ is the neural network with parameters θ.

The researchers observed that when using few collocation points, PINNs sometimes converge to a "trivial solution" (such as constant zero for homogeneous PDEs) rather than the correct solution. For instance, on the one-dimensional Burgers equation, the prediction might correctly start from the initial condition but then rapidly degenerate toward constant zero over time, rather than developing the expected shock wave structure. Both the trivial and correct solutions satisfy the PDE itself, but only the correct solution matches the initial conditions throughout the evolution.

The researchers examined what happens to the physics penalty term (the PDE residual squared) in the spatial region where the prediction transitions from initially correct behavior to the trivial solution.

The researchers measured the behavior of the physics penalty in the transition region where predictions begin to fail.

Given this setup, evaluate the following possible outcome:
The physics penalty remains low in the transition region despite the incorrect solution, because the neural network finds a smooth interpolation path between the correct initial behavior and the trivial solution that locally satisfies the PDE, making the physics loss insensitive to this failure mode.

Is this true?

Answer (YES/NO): NO